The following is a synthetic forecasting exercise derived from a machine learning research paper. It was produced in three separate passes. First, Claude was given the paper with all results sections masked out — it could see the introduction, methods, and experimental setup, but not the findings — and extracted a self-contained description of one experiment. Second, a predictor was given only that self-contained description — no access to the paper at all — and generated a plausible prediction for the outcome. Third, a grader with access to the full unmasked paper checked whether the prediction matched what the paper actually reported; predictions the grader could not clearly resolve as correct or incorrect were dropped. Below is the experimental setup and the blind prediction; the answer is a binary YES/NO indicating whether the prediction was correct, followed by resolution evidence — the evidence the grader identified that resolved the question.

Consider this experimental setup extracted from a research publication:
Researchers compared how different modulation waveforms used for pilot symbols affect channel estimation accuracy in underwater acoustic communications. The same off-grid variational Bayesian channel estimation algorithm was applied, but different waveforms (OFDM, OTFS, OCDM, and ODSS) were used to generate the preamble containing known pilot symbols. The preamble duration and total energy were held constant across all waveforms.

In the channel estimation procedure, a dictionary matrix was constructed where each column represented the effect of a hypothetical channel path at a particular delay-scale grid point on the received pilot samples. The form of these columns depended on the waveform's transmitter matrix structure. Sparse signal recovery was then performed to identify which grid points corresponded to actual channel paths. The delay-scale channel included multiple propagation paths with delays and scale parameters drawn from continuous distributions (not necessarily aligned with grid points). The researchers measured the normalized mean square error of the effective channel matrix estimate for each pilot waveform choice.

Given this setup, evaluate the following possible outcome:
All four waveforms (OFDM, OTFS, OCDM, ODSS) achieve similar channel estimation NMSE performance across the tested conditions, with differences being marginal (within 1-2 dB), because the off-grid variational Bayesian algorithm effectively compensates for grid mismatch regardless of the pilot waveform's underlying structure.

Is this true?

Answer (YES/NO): YES